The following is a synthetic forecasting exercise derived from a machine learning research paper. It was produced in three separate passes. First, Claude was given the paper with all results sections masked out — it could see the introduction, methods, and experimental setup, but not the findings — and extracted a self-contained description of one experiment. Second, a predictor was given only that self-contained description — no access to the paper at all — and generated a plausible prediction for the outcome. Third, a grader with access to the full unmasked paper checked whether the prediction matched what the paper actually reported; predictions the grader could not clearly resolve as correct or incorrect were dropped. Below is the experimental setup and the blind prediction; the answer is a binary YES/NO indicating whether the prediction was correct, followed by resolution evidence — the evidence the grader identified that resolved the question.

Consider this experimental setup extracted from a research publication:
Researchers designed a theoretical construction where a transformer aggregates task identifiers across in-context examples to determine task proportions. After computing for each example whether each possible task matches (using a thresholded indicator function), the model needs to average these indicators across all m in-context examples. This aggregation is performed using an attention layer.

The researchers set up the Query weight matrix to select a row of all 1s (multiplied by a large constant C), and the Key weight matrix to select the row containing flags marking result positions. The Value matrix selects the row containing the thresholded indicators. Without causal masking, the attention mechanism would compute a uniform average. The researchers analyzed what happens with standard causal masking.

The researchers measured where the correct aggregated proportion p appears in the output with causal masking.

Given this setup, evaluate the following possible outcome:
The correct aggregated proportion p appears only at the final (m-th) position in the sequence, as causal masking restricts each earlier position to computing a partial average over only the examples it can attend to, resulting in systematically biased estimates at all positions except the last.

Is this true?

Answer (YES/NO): NO